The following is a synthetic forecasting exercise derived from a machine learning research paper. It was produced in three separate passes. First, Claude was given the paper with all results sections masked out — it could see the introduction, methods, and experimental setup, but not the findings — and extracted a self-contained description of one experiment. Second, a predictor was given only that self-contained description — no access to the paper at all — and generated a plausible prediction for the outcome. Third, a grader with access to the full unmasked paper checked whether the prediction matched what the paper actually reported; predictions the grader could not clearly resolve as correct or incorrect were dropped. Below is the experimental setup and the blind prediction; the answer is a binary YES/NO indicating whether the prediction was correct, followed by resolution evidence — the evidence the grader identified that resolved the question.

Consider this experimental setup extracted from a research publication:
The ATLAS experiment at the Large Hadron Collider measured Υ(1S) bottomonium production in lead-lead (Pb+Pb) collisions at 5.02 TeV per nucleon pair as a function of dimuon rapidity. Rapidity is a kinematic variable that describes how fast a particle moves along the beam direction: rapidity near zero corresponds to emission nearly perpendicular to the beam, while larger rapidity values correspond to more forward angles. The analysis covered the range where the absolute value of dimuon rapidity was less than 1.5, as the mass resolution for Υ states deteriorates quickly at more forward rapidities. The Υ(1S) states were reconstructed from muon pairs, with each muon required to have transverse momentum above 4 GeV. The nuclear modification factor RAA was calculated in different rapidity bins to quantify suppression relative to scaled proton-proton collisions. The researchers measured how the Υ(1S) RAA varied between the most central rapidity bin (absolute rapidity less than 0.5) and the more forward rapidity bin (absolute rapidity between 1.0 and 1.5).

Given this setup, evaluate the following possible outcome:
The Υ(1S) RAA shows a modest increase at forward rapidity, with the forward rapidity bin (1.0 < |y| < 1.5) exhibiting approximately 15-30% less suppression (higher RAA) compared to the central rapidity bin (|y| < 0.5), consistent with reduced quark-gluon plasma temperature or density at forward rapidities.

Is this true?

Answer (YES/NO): NO